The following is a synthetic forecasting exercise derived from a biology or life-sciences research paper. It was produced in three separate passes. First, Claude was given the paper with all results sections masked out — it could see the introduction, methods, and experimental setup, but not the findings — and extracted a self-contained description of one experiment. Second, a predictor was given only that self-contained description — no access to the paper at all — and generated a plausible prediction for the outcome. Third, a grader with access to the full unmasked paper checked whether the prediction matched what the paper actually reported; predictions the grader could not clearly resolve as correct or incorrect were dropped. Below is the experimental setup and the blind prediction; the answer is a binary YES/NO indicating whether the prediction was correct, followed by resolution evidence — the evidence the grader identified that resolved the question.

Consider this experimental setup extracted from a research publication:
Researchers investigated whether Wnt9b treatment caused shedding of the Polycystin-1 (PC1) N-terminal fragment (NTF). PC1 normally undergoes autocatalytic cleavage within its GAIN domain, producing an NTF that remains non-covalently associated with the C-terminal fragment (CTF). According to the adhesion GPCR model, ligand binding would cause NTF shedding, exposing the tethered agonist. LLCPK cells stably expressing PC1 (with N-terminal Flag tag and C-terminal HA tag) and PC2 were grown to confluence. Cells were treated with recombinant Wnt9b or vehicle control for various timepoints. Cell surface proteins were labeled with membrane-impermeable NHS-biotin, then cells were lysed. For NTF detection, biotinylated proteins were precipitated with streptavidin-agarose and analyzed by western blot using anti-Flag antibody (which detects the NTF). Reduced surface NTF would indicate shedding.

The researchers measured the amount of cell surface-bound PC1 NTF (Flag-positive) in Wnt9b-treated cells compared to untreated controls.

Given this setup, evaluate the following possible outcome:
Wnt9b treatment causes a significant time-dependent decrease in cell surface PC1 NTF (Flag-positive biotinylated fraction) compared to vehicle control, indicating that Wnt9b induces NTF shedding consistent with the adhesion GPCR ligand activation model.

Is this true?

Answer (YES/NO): YES